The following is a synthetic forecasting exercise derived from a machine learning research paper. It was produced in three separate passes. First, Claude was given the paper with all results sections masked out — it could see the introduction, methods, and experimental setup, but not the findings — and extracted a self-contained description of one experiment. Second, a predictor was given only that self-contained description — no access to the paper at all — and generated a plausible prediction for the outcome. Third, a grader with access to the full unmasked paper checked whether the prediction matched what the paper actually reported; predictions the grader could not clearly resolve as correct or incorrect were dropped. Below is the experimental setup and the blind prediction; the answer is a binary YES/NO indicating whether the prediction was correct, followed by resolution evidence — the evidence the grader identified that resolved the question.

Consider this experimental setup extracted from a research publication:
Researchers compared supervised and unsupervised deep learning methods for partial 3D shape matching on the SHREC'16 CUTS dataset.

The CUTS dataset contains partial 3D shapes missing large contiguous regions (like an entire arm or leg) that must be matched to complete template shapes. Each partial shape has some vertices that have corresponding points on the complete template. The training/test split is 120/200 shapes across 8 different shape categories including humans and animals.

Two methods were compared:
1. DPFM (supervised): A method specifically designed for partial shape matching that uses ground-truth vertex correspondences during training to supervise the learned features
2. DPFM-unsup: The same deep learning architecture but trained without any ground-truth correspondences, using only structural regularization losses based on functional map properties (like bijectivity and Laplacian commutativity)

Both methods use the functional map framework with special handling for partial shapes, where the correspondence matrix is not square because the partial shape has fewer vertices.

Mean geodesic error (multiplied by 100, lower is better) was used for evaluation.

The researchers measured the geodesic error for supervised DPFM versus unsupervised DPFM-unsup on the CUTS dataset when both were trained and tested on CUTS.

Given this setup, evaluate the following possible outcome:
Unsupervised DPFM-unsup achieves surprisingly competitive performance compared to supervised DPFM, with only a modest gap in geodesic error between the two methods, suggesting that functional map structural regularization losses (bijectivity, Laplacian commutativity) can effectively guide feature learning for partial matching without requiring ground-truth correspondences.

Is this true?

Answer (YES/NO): NO